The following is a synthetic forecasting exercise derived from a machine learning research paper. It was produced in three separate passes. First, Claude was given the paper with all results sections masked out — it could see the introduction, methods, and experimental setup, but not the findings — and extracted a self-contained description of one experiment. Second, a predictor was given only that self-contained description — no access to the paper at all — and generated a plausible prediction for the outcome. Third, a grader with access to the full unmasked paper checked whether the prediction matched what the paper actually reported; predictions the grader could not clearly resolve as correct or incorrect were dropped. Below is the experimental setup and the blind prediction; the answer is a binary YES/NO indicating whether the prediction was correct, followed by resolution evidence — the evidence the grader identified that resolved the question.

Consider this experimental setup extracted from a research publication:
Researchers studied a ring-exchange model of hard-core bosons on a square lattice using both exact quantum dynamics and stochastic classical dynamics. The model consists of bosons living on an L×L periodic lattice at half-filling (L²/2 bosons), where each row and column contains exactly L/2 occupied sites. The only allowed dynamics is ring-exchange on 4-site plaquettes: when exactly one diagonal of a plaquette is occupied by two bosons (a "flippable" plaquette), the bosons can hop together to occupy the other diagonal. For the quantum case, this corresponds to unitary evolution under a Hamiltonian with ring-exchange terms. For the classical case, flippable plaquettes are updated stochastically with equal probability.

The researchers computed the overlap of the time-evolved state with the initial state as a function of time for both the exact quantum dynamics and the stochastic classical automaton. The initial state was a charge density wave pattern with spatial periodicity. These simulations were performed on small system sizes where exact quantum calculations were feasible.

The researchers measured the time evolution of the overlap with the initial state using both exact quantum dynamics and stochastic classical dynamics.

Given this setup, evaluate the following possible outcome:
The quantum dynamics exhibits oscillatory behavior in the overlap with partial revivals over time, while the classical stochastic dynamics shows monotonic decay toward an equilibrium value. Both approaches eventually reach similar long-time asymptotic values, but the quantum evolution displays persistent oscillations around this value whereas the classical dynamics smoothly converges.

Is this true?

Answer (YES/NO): NO